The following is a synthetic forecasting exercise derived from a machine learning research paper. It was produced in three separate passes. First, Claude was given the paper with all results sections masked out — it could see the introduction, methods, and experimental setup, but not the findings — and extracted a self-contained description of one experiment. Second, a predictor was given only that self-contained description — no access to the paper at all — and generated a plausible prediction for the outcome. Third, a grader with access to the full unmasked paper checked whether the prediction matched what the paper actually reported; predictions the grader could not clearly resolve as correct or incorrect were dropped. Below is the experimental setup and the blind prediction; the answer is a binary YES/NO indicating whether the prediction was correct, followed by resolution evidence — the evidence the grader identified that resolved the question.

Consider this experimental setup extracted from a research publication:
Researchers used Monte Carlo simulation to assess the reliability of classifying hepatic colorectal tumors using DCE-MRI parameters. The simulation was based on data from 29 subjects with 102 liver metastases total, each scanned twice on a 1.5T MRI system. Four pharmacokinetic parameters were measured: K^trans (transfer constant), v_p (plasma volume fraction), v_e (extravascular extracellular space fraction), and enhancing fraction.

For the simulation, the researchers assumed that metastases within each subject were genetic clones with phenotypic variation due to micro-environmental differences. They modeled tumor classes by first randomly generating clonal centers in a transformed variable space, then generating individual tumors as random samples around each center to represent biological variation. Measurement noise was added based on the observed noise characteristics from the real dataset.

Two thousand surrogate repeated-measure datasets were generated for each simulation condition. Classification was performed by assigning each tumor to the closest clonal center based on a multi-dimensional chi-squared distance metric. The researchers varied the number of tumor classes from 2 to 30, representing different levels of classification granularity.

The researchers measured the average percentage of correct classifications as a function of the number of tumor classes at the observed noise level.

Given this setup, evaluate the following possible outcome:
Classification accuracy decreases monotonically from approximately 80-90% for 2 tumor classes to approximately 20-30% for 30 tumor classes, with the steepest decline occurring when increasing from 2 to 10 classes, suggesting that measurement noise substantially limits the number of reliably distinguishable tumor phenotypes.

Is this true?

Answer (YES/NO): NO